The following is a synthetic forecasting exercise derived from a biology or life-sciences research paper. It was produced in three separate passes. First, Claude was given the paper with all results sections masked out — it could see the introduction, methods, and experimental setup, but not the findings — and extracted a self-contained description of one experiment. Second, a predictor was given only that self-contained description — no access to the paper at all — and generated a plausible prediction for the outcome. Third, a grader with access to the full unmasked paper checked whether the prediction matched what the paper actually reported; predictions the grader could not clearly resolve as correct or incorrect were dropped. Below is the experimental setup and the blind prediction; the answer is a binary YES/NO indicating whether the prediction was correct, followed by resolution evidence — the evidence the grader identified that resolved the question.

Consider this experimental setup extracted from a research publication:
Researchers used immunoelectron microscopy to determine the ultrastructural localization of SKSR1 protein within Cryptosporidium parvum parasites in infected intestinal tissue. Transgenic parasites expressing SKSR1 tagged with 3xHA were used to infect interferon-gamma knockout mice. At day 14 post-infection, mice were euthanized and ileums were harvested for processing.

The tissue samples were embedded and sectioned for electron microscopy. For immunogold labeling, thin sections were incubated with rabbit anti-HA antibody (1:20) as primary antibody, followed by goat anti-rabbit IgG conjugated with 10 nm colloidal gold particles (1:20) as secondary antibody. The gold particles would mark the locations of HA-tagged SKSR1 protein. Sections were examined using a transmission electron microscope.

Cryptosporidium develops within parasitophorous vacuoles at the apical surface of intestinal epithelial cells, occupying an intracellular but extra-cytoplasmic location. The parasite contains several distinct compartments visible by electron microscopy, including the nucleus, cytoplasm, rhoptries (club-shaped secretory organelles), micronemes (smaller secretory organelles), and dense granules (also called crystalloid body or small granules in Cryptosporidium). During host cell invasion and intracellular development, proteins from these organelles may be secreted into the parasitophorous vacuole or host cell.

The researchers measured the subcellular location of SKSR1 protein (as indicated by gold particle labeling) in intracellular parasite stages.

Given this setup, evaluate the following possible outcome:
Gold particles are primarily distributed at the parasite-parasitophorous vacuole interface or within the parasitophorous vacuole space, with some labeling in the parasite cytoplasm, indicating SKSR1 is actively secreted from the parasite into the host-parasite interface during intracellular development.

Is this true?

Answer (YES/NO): NO